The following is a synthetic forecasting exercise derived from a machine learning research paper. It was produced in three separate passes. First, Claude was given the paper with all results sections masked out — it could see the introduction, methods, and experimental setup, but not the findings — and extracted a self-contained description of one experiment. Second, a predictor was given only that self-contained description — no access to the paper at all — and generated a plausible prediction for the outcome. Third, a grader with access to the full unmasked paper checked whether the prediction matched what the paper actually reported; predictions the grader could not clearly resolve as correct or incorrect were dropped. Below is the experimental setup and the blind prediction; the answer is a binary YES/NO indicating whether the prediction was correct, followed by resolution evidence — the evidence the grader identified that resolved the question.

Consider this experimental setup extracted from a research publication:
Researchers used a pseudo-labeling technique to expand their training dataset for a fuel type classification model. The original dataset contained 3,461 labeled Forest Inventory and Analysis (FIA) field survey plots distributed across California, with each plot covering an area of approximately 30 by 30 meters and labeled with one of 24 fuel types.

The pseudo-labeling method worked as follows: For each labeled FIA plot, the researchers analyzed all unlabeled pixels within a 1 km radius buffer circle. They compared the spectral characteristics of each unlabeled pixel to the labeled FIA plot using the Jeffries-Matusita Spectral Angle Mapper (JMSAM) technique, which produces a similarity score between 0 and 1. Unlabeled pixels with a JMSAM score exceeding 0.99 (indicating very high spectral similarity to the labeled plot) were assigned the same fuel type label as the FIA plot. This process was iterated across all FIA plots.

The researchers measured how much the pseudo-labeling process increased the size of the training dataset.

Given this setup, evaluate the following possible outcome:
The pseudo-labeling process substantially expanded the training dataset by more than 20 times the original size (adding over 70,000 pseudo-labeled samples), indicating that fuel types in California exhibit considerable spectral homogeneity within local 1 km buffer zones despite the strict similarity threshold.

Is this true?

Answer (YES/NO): NO